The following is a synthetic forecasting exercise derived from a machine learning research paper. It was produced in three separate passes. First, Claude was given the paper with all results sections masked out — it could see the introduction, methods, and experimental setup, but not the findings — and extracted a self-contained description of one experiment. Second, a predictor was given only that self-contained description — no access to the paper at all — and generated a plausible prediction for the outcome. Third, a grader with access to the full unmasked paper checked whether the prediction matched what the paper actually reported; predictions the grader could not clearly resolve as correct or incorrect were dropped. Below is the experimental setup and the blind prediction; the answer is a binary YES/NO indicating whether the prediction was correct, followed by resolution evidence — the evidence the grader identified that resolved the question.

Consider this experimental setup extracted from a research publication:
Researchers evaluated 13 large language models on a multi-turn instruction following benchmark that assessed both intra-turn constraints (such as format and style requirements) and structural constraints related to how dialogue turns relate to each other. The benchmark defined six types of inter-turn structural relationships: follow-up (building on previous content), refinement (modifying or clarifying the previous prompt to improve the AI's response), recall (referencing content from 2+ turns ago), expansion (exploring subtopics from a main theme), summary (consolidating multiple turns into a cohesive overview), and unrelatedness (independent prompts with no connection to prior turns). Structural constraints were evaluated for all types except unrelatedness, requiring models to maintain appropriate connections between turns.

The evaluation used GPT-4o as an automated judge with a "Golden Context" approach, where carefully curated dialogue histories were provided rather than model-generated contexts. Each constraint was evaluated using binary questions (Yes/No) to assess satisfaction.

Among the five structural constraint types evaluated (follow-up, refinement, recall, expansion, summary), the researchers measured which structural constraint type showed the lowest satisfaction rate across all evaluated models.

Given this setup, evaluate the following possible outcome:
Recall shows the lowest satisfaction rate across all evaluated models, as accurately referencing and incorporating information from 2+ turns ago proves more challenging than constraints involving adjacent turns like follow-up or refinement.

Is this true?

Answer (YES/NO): NO